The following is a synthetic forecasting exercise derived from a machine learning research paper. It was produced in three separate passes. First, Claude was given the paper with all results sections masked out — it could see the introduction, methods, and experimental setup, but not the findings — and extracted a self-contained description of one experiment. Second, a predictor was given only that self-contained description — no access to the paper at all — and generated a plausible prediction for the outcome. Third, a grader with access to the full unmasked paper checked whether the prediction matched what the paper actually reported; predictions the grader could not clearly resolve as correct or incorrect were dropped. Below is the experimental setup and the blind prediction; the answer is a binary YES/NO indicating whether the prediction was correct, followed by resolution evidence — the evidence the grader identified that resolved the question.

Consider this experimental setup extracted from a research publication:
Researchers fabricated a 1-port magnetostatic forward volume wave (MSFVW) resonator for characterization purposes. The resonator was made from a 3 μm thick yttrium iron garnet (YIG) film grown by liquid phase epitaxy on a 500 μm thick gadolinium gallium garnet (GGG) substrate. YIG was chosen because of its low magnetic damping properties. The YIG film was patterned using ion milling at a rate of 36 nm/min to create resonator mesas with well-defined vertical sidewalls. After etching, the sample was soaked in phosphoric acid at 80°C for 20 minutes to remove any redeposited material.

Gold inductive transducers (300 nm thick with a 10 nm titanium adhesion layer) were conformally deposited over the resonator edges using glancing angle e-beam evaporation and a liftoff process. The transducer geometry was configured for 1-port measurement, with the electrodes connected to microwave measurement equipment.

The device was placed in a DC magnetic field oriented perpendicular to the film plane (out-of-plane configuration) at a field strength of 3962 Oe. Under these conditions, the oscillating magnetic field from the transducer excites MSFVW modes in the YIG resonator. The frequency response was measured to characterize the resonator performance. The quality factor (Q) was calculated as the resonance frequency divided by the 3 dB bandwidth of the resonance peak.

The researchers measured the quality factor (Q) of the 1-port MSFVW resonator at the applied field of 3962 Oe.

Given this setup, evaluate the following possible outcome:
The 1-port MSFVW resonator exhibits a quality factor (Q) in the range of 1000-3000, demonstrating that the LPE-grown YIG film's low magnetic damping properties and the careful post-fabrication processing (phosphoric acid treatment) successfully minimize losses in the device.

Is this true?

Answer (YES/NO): YES